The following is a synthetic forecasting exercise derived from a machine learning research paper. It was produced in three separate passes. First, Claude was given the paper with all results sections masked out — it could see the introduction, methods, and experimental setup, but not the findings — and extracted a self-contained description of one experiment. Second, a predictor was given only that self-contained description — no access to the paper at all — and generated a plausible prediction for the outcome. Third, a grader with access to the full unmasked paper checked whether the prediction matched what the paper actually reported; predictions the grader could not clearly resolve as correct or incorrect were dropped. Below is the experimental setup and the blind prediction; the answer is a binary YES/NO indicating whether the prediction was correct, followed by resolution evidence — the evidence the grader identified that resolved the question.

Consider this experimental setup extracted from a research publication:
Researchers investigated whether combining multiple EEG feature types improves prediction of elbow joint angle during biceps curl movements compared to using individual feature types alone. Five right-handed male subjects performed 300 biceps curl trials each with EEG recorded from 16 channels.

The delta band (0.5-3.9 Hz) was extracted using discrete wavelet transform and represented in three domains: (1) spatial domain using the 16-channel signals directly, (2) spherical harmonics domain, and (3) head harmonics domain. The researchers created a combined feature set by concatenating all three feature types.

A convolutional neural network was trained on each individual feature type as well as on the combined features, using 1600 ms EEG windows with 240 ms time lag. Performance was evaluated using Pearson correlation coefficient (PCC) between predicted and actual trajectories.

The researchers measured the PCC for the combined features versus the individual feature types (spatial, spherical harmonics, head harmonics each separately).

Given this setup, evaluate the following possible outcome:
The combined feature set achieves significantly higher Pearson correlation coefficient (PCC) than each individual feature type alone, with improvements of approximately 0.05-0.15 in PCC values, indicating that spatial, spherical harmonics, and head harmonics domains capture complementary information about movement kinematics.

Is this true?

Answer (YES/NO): NO